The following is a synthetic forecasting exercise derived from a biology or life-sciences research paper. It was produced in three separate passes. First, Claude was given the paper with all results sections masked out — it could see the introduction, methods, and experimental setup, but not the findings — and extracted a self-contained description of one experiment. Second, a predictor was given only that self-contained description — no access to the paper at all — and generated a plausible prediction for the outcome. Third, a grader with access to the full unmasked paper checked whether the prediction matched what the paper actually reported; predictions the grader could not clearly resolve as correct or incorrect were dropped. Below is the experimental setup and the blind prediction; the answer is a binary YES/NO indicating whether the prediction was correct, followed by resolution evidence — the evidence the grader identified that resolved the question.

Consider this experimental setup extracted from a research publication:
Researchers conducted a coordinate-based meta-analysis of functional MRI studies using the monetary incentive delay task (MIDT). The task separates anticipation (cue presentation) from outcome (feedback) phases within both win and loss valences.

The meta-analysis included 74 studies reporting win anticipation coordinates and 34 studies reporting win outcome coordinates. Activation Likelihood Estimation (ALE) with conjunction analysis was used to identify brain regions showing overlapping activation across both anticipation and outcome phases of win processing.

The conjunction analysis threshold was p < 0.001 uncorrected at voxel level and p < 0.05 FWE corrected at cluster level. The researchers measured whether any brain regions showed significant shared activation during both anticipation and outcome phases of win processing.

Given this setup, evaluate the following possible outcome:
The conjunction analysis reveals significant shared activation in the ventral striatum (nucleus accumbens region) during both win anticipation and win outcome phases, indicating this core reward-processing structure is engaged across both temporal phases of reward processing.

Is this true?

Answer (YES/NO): YES